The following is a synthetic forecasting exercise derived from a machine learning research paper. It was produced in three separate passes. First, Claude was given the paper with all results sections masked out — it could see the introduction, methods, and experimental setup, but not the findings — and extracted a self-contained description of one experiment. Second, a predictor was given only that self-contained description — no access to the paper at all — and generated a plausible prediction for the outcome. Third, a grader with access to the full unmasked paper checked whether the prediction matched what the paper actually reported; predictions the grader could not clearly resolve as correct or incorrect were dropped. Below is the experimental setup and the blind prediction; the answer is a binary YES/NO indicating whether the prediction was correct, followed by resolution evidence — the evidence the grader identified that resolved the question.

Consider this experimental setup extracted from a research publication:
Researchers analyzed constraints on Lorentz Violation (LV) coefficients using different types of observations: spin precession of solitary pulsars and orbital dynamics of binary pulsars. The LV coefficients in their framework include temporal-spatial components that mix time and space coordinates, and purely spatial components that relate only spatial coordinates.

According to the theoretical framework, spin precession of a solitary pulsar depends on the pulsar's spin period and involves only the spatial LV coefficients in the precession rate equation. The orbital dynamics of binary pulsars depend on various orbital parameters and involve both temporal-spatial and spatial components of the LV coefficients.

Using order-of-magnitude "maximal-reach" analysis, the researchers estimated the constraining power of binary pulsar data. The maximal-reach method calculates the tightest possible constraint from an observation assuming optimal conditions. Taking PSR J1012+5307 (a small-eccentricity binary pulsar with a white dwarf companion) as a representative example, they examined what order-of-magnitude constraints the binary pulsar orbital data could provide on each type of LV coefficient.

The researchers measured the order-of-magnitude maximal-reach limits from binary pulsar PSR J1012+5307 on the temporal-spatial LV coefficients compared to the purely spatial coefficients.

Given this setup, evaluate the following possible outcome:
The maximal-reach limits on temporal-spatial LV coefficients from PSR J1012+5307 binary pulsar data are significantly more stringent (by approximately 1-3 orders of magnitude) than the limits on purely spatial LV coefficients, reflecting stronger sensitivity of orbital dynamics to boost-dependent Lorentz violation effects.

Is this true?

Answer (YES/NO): NO